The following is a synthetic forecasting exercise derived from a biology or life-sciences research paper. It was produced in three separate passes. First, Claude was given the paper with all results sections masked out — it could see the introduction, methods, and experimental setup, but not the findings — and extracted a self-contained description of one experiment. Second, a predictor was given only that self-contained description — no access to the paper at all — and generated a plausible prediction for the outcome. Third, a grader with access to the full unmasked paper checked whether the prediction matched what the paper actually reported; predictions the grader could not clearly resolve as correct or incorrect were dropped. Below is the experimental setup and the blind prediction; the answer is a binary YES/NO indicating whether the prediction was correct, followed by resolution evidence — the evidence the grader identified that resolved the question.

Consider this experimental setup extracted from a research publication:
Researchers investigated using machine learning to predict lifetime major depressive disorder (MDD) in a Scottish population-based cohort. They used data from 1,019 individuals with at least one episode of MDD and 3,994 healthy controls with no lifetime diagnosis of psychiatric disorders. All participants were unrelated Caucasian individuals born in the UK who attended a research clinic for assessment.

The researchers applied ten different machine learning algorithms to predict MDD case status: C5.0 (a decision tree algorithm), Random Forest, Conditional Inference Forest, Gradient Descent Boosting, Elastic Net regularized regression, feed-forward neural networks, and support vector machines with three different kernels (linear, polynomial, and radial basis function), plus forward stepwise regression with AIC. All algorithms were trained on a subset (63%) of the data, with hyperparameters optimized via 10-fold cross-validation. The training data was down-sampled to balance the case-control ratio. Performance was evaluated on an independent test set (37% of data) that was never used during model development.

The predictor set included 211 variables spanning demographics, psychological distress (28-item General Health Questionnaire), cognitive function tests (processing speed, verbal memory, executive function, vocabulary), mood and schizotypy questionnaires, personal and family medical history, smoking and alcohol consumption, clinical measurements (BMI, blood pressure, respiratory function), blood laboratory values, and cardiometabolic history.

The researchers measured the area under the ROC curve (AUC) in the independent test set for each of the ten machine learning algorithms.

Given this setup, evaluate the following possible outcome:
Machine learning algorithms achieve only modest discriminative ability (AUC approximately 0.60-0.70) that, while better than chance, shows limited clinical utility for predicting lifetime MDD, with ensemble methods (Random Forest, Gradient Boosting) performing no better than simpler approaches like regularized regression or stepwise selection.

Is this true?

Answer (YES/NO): NO